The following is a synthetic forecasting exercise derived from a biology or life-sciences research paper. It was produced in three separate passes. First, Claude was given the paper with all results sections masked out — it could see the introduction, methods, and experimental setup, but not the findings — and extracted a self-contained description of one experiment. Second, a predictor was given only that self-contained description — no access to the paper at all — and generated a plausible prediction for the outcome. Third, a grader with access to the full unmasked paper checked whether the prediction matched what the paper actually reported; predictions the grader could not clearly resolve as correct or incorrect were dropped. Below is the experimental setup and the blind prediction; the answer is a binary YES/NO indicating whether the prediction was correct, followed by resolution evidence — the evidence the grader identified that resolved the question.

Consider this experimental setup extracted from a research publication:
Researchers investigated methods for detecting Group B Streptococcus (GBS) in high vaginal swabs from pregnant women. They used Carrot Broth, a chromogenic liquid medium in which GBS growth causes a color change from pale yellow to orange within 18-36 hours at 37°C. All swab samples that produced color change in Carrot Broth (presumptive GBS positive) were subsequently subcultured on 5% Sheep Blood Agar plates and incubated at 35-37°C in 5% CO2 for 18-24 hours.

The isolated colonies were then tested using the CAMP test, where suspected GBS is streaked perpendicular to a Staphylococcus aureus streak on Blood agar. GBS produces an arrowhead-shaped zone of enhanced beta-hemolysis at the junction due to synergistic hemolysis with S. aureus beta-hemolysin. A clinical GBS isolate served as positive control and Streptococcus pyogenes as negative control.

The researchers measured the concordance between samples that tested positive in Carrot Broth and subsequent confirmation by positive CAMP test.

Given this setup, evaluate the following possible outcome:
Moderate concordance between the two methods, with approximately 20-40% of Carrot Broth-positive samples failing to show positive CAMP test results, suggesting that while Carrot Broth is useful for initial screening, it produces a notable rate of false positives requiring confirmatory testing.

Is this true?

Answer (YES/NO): YES